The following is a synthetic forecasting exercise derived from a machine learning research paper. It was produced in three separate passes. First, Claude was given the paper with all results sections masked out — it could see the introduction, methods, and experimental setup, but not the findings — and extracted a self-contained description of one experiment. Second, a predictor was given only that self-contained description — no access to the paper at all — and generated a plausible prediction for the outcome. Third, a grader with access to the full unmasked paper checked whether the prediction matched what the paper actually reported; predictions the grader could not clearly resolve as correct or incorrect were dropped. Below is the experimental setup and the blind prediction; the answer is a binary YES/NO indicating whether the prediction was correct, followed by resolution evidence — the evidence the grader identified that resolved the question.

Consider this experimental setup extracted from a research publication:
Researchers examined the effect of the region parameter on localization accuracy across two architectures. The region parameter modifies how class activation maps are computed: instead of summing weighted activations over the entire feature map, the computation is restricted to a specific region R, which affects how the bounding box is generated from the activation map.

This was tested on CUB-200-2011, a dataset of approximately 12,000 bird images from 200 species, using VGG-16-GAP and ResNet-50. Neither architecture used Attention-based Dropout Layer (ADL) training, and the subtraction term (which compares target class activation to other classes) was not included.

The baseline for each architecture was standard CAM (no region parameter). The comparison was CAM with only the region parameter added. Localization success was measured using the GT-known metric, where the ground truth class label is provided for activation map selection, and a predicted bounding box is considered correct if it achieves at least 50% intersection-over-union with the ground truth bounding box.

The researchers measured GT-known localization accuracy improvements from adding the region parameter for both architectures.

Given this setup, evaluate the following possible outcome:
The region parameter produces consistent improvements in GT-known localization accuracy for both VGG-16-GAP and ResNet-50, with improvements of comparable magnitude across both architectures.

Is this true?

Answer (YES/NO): NO